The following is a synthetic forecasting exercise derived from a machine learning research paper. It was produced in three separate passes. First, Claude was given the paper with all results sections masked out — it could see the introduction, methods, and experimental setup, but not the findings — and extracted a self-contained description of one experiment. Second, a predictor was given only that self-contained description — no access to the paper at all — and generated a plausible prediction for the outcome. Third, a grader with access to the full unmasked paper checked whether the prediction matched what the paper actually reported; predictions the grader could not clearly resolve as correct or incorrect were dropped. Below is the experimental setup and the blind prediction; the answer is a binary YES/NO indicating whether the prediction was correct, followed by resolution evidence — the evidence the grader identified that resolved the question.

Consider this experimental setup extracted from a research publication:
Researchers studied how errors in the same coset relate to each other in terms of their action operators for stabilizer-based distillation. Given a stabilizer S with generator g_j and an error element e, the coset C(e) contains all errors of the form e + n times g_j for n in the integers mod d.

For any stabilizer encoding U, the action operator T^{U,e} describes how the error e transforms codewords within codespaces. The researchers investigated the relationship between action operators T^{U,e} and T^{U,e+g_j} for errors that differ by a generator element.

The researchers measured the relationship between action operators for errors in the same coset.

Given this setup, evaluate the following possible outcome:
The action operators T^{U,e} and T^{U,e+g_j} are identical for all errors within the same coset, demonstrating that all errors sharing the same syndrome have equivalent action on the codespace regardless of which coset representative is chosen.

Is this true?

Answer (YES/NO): NO